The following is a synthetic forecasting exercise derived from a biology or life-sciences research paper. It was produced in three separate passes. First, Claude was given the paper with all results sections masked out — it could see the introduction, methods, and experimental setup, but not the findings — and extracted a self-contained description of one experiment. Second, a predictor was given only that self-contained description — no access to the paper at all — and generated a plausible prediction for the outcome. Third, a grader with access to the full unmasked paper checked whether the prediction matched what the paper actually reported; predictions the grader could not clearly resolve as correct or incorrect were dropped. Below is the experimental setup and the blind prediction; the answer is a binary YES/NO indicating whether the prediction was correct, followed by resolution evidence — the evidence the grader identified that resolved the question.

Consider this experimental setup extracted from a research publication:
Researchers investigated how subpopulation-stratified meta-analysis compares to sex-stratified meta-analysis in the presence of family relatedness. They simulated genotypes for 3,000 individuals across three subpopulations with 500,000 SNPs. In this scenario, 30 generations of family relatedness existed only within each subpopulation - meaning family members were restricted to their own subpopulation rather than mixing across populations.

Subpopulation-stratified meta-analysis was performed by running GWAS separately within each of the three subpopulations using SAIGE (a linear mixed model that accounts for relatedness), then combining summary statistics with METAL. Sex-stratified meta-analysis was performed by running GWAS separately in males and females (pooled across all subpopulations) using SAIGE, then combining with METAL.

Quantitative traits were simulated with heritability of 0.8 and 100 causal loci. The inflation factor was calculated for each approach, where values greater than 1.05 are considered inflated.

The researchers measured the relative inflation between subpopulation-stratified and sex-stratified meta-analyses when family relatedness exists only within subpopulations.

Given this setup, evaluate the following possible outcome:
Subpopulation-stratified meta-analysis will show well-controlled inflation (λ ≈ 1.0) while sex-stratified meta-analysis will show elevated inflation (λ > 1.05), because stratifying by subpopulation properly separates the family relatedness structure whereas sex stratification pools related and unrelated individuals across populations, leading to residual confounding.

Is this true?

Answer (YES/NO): YES